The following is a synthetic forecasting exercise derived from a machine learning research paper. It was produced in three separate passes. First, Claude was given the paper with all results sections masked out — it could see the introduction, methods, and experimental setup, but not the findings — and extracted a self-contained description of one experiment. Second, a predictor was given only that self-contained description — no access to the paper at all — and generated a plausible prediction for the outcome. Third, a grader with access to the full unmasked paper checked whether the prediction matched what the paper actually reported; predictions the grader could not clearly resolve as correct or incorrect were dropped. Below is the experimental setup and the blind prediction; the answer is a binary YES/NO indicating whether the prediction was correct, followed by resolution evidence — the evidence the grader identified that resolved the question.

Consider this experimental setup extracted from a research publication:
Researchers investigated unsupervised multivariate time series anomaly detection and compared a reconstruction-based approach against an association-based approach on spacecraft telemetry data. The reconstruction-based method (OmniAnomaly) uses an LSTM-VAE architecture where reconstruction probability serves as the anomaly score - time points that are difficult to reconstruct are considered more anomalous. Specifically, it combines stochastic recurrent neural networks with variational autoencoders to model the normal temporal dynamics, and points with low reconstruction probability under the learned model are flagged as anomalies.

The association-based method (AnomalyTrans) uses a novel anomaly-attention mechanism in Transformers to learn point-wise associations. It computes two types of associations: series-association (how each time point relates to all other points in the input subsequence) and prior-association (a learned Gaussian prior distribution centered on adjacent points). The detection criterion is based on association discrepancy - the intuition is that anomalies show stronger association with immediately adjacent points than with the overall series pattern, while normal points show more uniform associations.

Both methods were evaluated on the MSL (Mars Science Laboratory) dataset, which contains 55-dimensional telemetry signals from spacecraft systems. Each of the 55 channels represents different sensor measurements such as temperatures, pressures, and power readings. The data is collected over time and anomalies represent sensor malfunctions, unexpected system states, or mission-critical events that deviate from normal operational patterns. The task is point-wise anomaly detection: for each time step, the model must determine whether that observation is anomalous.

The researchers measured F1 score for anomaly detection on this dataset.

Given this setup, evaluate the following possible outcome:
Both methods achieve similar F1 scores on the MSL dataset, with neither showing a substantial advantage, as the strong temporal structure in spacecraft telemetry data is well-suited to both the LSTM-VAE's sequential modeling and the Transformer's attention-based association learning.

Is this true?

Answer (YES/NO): NO